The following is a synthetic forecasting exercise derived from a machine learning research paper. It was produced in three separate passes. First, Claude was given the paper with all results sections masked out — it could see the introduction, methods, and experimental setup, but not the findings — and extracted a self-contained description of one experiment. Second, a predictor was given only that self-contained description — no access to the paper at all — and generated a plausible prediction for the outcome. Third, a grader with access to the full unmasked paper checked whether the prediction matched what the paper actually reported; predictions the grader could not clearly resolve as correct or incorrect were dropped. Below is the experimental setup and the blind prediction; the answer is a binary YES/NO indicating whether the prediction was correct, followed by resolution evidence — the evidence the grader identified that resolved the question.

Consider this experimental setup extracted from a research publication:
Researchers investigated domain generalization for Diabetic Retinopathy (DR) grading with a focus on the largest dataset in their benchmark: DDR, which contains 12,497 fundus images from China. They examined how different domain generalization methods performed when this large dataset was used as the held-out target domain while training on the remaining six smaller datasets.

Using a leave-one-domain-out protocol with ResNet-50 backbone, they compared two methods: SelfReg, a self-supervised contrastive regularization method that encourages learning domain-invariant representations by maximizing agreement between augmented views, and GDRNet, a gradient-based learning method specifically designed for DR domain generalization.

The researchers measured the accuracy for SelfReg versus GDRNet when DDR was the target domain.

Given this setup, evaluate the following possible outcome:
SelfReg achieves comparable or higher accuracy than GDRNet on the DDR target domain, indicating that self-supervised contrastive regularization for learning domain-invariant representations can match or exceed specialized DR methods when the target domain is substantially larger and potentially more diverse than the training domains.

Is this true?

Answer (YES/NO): YES